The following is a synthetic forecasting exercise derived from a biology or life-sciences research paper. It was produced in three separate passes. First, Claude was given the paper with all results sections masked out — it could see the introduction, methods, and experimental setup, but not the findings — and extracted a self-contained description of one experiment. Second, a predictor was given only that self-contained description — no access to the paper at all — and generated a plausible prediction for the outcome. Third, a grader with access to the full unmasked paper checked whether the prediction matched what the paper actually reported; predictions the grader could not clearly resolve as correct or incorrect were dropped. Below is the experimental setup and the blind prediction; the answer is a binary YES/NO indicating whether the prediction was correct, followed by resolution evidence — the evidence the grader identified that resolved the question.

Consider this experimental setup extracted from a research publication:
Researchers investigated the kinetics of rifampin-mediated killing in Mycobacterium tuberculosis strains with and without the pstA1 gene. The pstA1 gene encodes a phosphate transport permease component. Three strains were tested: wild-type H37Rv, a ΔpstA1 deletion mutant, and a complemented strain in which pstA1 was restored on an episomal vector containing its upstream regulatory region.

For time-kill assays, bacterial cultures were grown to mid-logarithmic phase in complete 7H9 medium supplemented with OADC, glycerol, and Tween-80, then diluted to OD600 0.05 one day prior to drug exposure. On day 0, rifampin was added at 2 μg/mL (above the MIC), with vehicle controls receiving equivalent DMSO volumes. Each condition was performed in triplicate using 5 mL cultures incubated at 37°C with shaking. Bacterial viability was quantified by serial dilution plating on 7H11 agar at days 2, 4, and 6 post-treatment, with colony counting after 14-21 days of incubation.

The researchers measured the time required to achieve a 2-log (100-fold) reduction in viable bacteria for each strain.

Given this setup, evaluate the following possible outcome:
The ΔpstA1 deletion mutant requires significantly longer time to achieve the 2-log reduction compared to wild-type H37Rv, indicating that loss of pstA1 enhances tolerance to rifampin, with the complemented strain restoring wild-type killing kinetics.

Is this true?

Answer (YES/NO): NO